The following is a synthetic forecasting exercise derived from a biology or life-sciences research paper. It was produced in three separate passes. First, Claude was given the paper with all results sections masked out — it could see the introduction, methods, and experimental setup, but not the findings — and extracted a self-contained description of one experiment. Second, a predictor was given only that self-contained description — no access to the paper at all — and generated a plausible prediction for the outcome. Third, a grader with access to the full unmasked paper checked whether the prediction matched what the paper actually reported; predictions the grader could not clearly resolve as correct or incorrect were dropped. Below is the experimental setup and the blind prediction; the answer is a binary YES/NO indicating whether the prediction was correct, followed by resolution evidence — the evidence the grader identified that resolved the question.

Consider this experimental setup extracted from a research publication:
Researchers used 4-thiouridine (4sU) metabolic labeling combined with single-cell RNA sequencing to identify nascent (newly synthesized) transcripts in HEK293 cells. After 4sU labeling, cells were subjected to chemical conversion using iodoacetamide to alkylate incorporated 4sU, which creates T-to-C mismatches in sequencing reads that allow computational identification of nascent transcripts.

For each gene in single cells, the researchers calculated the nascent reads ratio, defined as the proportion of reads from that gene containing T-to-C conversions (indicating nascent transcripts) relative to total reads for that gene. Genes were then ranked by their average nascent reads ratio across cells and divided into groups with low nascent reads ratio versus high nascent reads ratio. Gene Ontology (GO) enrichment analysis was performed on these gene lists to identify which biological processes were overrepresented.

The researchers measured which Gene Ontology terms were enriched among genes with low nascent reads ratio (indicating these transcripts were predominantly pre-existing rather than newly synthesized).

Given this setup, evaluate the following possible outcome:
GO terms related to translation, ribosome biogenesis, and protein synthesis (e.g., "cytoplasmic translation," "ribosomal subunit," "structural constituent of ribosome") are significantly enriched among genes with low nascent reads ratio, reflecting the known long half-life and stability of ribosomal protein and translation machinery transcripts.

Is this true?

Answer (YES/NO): YES